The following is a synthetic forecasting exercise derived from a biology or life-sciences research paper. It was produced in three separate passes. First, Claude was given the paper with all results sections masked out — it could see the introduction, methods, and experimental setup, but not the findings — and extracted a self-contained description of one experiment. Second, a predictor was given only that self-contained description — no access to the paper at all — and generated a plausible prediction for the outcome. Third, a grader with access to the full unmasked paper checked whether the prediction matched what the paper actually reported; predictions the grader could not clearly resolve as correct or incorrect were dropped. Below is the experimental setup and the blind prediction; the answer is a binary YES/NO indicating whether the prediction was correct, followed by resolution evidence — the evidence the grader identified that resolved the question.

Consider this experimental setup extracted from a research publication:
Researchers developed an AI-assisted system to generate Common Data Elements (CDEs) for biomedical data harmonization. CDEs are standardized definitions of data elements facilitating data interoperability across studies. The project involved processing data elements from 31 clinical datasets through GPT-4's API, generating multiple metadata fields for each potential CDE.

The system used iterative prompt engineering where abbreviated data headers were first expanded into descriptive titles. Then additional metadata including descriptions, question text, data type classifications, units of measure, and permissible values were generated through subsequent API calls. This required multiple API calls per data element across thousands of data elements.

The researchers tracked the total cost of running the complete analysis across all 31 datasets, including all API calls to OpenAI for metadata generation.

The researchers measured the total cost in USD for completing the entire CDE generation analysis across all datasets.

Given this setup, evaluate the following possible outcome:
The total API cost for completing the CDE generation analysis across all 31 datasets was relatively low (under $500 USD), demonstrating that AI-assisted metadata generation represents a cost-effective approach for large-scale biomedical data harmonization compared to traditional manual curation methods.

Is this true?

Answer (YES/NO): NO